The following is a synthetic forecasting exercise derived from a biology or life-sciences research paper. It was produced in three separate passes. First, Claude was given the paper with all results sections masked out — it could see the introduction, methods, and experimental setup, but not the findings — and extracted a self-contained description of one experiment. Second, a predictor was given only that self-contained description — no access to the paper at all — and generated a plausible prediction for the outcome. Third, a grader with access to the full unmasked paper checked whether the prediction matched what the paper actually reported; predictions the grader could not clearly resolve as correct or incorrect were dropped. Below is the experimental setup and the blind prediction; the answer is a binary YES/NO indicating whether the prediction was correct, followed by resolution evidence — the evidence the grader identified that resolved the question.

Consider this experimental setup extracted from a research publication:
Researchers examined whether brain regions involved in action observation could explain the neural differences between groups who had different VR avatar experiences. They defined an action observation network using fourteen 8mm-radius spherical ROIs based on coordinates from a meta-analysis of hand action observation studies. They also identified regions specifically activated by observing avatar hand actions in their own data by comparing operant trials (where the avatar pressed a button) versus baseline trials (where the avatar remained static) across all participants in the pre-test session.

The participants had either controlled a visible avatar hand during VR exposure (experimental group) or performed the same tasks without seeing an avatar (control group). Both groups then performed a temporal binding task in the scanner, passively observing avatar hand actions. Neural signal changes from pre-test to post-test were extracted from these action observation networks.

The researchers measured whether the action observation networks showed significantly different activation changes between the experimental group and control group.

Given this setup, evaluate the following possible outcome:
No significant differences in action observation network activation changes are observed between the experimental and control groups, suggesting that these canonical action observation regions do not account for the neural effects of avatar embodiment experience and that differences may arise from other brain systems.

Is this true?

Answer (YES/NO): YES